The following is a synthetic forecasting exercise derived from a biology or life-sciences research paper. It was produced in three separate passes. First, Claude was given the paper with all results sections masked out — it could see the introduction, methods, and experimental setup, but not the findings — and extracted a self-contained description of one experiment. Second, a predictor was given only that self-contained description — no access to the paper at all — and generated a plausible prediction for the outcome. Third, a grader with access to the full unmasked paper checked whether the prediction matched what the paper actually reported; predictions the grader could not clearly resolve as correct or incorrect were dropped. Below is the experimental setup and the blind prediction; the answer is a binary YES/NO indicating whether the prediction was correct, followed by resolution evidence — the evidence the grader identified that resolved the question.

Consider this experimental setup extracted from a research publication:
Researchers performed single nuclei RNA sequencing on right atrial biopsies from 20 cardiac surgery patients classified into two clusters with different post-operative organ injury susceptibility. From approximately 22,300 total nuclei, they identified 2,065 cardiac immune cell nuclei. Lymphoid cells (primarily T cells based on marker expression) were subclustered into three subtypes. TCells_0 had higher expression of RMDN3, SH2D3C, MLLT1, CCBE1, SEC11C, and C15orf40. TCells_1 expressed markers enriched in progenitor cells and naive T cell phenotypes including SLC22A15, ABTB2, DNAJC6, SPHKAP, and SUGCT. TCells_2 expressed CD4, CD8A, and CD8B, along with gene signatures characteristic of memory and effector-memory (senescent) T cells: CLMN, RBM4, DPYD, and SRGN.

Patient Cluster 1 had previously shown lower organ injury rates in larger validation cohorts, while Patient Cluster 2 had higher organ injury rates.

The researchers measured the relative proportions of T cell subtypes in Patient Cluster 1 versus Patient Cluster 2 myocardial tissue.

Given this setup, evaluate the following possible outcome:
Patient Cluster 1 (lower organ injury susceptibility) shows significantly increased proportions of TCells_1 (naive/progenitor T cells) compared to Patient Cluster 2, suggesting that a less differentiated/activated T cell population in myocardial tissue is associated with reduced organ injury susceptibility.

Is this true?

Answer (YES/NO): YES